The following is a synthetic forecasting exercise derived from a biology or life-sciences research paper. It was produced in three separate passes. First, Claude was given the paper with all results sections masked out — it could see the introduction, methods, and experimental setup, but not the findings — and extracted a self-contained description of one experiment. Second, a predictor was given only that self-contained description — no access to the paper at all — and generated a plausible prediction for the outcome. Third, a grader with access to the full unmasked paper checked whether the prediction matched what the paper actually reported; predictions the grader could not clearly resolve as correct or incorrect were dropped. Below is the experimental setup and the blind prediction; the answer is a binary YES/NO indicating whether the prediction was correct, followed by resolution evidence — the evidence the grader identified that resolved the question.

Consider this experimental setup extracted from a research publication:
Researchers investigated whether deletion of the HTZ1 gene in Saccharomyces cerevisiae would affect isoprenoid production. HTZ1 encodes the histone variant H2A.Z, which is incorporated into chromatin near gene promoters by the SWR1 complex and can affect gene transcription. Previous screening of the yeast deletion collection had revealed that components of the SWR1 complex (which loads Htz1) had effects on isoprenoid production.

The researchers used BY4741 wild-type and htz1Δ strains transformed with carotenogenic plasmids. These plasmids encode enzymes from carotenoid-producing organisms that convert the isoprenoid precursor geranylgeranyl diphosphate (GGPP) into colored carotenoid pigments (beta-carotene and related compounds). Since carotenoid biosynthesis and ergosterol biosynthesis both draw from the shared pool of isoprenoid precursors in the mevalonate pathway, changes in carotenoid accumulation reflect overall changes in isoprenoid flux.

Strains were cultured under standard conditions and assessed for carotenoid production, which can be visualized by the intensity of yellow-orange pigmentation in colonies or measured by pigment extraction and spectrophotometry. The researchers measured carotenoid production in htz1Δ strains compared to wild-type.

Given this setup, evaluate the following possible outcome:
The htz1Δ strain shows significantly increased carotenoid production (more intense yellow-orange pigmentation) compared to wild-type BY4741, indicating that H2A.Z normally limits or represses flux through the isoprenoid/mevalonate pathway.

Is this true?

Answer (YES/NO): YES